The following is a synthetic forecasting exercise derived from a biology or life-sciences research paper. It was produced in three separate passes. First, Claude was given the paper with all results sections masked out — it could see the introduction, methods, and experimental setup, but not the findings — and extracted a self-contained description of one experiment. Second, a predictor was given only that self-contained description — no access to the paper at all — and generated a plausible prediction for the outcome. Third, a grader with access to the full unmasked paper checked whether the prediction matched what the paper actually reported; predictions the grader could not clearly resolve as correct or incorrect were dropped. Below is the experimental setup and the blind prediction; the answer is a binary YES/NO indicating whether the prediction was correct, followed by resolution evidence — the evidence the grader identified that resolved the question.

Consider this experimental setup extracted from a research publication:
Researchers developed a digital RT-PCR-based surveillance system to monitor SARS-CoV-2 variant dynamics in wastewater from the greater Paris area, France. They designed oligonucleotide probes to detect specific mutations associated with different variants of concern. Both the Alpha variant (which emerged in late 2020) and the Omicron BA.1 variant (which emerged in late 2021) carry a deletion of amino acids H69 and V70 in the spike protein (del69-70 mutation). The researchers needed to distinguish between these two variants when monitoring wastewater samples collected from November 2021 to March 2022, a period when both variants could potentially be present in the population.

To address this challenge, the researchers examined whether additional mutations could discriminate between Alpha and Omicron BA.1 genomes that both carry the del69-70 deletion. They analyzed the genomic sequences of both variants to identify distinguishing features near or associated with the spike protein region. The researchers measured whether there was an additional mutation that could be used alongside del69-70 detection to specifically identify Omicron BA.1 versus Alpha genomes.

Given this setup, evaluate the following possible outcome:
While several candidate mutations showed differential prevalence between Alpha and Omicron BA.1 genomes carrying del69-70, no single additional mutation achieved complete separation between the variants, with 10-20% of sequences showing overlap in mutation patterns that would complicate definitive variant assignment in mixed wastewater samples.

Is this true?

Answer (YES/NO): NO